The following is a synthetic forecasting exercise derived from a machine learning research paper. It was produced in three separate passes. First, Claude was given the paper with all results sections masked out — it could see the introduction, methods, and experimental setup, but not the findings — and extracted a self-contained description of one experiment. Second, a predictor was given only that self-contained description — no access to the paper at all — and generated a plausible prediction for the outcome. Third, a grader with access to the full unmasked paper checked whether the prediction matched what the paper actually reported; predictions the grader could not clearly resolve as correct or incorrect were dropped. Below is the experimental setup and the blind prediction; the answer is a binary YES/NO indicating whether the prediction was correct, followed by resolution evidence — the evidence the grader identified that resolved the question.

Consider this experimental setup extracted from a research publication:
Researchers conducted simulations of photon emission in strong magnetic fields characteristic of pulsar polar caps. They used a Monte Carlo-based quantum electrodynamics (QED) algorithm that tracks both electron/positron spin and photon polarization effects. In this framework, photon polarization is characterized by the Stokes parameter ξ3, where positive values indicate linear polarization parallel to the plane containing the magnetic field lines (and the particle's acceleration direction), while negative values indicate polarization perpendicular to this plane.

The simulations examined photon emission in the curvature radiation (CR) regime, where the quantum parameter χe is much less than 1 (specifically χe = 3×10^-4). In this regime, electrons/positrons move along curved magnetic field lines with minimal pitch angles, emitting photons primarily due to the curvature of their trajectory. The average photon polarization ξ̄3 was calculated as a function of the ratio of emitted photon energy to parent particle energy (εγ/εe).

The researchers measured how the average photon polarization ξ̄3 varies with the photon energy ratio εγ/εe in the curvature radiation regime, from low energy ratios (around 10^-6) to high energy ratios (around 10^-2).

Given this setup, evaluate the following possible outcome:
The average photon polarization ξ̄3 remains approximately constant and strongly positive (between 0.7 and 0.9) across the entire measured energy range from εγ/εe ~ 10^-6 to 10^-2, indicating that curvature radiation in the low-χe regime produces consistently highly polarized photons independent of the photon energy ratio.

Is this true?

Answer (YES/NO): NO